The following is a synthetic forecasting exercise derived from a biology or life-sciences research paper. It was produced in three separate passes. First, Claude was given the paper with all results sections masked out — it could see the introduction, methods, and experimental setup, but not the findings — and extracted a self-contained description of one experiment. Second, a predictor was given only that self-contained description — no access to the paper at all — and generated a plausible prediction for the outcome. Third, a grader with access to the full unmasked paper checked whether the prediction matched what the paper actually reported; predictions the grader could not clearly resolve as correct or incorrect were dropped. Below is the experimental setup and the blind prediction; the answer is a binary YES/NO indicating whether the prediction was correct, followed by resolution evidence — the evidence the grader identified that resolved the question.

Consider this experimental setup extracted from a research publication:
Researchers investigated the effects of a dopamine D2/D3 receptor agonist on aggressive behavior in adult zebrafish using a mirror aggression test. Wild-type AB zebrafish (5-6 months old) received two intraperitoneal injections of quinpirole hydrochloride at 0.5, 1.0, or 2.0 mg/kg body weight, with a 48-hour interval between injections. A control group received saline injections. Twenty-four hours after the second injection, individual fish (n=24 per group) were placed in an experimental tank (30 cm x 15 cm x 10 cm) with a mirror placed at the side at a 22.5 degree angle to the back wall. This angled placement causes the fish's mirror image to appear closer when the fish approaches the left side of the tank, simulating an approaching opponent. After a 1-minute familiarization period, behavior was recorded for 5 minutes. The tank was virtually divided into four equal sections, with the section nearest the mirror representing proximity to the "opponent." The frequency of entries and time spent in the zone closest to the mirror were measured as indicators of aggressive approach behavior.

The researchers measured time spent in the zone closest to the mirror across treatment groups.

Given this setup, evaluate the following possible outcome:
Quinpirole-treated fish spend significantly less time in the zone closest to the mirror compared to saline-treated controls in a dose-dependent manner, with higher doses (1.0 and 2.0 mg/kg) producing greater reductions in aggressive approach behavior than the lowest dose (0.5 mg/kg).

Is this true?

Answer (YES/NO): NO